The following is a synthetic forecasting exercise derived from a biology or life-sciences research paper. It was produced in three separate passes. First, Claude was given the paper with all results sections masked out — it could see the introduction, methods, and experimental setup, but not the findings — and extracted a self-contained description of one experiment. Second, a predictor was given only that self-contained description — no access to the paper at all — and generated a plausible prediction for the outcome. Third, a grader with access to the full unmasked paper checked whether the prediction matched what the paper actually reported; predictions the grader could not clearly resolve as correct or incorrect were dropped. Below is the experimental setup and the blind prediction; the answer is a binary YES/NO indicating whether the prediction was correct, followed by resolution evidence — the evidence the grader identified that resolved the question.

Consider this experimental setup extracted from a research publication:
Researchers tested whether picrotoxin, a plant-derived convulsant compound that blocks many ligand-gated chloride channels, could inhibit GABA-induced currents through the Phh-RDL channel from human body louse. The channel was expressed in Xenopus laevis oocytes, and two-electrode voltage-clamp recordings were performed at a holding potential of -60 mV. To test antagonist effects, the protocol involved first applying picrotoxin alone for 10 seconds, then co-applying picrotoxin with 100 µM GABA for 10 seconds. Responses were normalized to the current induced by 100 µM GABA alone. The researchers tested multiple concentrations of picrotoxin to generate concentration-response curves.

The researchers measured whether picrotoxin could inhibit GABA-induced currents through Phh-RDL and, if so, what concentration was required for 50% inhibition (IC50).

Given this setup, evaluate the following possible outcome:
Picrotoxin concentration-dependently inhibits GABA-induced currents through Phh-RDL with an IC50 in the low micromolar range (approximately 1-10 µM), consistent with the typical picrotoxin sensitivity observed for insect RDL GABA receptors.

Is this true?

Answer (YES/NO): YES